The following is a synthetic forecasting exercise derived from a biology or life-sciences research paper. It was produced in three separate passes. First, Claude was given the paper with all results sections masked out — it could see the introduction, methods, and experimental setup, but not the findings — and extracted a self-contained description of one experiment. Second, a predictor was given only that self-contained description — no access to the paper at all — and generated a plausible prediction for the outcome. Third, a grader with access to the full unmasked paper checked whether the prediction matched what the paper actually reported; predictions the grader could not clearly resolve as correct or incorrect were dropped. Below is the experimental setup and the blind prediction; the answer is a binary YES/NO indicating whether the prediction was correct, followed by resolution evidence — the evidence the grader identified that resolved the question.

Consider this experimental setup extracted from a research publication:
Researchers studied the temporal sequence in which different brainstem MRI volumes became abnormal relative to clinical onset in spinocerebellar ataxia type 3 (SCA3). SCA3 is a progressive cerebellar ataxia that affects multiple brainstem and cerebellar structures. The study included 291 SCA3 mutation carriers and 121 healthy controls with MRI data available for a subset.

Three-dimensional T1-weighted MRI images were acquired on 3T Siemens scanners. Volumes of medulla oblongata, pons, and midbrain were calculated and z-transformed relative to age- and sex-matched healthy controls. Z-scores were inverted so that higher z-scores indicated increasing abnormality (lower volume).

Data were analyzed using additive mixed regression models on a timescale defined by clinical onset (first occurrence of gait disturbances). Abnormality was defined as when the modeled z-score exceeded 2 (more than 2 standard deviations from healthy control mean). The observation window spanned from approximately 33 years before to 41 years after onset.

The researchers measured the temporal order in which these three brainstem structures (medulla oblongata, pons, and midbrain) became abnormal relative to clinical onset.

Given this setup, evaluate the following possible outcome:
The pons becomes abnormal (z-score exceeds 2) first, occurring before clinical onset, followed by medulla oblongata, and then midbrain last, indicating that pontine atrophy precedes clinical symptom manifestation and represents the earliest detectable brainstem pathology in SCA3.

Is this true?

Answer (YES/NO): NO